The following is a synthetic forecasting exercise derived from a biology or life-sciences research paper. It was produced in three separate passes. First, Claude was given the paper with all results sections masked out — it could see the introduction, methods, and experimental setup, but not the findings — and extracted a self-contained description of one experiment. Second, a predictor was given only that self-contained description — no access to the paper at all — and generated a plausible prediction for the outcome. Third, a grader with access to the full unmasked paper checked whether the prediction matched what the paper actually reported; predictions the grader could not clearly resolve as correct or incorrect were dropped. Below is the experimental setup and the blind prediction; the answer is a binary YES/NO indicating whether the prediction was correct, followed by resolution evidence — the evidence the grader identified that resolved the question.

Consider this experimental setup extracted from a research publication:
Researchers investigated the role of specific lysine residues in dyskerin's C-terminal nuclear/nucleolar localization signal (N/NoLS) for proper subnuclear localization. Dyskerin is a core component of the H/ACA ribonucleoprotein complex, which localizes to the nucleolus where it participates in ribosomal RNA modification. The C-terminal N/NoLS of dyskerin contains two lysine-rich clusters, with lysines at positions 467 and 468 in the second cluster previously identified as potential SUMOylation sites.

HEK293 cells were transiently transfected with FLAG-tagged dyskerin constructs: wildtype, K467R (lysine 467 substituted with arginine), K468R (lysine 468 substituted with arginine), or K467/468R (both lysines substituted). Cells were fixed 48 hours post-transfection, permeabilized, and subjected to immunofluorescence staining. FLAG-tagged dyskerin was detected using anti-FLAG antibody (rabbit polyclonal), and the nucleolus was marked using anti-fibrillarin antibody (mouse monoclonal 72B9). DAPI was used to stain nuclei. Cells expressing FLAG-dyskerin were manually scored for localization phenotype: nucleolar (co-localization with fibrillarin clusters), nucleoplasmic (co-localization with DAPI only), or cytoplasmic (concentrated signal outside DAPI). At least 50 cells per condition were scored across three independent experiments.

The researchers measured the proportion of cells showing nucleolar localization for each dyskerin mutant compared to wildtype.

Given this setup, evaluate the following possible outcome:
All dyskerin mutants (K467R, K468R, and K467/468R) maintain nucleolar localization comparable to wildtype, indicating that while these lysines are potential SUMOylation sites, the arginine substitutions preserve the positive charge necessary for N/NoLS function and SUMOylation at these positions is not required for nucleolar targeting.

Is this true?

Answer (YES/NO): NO